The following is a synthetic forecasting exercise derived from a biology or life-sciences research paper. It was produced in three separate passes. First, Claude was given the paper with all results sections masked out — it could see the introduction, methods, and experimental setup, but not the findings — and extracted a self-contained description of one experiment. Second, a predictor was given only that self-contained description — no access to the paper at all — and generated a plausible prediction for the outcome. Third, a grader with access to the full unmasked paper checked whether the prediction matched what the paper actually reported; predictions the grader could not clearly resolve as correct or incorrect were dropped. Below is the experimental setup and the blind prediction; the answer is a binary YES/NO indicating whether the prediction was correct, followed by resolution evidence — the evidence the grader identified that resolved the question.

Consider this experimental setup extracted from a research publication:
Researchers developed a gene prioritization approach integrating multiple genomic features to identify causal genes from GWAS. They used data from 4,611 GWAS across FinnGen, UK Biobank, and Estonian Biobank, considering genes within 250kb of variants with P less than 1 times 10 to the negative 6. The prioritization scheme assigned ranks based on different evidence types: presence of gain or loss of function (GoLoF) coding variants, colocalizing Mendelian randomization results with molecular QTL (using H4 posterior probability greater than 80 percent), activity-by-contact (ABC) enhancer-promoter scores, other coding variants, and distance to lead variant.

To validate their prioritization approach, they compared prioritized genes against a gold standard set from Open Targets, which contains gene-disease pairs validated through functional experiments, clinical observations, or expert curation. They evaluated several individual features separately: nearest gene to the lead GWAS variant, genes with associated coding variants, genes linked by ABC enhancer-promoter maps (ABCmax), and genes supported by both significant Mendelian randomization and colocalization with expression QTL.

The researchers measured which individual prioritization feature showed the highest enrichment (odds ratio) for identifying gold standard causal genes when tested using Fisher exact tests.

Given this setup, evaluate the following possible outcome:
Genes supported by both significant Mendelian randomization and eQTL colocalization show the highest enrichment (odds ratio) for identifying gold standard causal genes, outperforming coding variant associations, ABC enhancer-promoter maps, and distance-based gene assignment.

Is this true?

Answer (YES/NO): NO